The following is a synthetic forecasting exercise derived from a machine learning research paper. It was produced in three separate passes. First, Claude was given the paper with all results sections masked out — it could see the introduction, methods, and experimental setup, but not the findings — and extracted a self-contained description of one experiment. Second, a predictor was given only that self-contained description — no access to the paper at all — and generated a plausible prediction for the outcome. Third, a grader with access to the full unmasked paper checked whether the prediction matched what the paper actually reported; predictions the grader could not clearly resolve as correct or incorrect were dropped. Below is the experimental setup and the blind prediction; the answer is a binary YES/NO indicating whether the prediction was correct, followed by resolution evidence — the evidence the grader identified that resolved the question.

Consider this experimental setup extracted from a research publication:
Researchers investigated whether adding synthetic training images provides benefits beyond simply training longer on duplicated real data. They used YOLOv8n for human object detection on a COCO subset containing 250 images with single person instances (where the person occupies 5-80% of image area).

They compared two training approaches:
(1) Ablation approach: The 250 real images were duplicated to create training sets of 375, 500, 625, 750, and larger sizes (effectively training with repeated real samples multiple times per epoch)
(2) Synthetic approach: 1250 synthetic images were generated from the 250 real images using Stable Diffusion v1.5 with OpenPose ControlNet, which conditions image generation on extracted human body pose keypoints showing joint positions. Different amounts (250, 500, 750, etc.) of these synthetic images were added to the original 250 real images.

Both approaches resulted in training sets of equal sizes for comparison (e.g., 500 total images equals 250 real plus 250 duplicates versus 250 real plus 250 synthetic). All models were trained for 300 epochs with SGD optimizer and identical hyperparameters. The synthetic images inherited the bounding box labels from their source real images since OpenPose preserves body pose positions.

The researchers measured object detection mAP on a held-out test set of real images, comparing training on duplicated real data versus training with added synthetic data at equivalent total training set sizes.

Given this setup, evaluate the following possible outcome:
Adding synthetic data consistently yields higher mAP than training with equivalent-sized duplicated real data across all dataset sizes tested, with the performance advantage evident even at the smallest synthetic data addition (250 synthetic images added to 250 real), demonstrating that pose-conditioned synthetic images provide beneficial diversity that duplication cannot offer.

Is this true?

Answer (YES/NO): YES